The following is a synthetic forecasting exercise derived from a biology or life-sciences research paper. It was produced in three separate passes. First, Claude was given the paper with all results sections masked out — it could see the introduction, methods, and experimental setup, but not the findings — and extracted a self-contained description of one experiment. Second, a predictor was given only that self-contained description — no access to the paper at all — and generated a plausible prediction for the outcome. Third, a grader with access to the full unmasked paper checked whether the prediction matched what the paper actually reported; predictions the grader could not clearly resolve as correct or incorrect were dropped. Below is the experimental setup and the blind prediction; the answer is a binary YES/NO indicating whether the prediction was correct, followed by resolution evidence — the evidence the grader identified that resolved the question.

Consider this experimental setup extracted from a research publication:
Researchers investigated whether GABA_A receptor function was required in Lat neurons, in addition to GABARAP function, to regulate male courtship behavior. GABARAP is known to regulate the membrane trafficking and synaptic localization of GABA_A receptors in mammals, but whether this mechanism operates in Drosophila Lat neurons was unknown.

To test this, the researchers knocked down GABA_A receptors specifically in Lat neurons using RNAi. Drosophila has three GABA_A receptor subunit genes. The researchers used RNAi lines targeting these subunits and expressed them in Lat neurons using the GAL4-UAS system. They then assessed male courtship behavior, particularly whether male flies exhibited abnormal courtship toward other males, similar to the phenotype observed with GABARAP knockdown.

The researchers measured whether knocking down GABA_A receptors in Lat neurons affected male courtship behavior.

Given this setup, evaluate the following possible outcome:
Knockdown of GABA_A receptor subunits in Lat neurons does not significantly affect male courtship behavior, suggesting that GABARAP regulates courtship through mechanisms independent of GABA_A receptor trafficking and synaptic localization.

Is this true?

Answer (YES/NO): NO